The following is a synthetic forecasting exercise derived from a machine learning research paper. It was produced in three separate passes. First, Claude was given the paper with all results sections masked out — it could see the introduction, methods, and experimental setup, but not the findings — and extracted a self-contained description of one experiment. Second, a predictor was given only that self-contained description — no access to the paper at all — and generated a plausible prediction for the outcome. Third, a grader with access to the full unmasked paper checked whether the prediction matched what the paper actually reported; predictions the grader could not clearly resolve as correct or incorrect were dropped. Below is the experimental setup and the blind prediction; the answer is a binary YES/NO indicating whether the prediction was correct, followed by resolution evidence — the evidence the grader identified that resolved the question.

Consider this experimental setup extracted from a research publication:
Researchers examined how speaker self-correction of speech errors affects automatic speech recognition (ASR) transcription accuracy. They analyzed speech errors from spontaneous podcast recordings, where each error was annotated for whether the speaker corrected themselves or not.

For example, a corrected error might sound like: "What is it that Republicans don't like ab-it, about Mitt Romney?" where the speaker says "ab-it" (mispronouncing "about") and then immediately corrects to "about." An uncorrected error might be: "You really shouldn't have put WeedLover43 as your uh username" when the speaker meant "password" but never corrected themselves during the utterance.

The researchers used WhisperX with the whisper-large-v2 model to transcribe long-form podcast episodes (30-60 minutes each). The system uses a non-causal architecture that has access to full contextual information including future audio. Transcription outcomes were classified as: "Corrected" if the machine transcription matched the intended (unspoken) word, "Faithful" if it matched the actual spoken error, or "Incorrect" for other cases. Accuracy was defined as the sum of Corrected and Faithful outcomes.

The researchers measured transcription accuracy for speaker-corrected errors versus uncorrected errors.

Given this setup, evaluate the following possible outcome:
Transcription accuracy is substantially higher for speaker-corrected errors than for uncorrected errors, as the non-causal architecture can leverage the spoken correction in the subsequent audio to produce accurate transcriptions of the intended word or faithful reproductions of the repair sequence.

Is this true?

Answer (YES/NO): NO